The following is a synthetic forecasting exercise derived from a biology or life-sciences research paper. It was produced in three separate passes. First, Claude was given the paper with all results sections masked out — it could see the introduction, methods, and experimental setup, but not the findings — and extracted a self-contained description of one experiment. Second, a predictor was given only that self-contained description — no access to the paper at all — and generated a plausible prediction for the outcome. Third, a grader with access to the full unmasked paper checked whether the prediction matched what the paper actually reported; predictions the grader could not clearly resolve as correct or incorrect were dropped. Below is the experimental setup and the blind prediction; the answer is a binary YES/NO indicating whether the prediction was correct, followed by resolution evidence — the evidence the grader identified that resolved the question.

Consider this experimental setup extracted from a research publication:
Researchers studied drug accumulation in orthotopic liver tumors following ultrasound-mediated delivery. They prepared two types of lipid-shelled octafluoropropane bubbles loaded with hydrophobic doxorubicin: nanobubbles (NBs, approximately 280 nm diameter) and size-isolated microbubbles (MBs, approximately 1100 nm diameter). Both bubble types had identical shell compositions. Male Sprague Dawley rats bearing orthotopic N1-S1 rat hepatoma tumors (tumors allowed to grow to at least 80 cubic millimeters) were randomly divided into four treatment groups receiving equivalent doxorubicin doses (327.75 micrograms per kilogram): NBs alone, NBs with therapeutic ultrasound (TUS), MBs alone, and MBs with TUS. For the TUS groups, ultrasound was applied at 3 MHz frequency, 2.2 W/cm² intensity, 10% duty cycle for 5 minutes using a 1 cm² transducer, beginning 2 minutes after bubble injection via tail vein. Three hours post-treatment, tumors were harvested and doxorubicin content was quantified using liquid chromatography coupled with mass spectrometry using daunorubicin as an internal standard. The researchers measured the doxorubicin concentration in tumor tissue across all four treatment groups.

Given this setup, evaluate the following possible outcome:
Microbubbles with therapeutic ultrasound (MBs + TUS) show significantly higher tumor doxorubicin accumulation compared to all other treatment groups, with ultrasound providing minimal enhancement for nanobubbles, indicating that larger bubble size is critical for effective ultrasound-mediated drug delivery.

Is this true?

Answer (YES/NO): NO